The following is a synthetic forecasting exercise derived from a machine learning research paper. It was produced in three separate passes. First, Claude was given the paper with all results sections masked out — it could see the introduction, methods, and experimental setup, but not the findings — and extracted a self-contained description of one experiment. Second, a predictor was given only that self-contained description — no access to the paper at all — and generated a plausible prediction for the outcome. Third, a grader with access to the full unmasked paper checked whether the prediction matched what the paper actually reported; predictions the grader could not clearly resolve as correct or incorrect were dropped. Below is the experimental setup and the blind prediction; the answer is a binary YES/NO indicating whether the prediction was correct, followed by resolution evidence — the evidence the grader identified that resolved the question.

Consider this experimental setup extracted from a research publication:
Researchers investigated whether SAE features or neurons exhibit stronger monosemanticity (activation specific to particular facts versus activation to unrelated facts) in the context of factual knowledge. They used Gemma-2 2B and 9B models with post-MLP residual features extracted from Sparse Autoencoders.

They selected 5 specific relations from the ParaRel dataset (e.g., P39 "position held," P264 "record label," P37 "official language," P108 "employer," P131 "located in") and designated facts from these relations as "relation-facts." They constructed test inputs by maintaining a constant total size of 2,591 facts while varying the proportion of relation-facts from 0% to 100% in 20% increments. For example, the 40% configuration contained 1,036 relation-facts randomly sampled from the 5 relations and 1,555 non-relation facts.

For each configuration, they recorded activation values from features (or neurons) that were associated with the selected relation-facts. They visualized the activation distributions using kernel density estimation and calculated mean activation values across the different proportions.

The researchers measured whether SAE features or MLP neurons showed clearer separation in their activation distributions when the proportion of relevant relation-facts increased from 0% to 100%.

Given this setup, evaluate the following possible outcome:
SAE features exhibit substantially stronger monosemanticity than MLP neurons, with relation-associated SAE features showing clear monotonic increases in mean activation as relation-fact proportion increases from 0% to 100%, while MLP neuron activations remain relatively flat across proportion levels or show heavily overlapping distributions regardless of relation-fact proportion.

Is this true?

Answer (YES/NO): YES